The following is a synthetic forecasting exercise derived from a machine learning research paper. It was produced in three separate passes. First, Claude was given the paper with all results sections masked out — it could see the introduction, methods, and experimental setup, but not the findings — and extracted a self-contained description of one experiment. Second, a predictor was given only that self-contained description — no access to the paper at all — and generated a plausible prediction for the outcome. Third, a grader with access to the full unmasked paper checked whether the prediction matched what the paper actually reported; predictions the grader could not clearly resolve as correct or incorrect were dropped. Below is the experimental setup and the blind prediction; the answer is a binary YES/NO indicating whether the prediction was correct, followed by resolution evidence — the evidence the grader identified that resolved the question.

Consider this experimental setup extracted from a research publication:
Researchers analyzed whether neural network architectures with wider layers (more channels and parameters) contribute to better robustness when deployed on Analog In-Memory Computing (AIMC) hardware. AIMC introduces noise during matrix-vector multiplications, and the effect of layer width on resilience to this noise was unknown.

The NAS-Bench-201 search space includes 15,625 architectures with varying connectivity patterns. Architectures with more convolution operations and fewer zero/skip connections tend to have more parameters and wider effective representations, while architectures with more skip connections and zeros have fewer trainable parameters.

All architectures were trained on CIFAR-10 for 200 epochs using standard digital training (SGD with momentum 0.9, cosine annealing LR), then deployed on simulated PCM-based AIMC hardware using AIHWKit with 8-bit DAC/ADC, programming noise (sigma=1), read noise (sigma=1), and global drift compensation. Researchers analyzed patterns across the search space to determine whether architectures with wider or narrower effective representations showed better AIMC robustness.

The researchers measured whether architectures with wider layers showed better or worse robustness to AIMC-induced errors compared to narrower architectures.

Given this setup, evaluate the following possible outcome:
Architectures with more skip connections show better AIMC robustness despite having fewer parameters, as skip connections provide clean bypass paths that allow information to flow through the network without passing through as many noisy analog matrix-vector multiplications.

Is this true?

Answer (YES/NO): NO